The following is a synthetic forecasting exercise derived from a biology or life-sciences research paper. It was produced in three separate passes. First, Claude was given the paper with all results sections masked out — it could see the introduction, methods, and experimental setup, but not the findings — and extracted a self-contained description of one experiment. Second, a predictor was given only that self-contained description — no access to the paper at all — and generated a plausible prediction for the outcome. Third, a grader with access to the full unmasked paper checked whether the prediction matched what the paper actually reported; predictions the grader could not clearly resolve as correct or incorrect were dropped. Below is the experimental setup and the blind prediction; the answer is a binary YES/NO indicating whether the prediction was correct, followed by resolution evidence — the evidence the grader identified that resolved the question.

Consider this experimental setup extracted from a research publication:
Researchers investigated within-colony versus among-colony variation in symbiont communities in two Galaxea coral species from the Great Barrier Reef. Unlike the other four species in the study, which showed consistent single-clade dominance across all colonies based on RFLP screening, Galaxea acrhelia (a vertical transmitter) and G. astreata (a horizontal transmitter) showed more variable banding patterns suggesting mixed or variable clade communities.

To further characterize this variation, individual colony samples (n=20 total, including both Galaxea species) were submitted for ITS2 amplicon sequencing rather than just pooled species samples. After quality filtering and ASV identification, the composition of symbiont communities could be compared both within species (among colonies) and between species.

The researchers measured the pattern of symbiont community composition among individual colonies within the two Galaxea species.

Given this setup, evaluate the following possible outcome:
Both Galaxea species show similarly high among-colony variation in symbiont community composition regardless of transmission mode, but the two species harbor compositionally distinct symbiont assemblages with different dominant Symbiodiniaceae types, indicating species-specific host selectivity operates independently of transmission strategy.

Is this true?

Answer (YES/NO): NO